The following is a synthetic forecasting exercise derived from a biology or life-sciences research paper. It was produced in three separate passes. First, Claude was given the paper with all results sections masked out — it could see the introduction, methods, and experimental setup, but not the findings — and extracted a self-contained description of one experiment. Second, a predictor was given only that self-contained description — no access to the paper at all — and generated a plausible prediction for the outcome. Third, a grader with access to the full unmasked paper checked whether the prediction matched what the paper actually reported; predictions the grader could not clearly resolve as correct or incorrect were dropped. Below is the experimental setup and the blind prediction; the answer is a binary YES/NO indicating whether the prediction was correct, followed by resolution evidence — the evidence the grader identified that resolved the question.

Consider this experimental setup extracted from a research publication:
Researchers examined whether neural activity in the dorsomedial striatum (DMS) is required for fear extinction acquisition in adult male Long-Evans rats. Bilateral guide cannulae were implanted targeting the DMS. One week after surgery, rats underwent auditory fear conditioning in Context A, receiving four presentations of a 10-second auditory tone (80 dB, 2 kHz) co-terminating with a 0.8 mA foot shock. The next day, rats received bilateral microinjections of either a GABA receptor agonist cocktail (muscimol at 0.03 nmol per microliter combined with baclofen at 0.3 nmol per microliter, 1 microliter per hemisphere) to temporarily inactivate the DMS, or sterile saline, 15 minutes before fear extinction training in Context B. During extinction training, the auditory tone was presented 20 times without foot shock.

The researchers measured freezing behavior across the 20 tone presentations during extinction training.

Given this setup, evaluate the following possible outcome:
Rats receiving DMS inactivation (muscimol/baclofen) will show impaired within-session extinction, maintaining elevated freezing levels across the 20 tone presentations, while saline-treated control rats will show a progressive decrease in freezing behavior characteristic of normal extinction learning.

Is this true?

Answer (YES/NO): NO